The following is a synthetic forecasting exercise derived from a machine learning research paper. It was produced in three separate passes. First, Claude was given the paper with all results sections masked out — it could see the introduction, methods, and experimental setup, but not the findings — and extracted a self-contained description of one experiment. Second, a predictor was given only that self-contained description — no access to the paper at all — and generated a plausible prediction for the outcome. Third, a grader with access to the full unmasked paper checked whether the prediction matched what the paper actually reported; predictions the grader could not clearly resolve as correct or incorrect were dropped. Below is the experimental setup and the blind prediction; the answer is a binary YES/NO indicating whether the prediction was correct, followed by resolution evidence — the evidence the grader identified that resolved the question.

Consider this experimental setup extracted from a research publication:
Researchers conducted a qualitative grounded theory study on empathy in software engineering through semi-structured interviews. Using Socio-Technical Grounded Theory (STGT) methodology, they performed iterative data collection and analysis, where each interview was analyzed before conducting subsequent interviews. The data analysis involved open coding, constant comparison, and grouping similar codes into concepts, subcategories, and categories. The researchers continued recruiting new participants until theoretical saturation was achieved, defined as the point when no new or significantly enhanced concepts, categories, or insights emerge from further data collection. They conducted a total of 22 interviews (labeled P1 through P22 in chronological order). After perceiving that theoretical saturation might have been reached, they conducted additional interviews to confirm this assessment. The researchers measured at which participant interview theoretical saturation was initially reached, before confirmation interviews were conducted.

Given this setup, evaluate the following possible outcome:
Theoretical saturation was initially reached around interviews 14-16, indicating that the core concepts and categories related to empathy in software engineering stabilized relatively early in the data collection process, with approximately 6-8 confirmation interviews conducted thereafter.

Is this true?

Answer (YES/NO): NO